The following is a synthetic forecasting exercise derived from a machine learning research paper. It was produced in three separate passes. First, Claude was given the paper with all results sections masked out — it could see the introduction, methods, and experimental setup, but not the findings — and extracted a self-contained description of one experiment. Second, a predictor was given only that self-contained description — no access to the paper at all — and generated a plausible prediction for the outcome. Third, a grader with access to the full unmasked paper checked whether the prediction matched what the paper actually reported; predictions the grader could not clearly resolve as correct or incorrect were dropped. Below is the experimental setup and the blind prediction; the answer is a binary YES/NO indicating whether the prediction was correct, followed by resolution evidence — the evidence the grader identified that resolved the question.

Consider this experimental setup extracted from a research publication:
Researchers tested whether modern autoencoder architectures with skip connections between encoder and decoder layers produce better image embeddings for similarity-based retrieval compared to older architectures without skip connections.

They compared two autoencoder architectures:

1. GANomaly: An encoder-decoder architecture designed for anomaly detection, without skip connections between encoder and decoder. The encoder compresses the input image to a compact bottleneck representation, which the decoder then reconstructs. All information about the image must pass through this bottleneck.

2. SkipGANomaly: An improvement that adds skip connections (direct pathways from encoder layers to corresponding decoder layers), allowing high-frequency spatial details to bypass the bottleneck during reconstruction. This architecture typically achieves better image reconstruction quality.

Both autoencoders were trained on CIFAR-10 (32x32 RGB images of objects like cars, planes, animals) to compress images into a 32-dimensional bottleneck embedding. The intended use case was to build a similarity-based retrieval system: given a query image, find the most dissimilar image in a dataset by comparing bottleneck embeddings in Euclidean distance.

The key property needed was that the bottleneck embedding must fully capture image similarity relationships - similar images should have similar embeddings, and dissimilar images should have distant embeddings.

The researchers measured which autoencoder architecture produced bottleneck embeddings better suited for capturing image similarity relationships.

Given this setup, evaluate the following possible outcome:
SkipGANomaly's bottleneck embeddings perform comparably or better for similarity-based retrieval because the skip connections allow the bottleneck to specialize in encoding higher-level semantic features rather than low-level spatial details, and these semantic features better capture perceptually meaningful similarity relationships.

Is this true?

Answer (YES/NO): NO